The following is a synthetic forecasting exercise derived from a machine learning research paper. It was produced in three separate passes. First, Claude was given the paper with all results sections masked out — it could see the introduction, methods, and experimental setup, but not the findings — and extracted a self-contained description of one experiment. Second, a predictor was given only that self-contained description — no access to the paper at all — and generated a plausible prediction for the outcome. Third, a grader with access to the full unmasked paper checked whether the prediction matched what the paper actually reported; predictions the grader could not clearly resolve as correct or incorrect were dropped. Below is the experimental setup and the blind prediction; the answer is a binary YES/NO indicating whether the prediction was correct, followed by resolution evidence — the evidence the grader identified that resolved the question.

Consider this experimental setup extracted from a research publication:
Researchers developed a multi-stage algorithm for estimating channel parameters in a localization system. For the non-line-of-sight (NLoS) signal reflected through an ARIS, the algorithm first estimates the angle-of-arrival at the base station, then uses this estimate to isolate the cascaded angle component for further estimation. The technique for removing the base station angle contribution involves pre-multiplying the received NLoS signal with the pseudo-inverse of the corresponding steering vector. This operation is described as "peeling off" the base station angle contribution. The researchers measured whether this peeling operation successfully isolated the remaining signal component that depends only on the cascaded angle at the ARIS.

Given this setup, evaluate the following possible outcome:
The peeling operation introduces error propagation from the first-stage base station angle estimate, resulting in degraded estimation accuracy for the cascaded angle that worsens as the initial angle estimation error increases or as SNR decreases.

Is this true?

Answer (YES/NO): YES